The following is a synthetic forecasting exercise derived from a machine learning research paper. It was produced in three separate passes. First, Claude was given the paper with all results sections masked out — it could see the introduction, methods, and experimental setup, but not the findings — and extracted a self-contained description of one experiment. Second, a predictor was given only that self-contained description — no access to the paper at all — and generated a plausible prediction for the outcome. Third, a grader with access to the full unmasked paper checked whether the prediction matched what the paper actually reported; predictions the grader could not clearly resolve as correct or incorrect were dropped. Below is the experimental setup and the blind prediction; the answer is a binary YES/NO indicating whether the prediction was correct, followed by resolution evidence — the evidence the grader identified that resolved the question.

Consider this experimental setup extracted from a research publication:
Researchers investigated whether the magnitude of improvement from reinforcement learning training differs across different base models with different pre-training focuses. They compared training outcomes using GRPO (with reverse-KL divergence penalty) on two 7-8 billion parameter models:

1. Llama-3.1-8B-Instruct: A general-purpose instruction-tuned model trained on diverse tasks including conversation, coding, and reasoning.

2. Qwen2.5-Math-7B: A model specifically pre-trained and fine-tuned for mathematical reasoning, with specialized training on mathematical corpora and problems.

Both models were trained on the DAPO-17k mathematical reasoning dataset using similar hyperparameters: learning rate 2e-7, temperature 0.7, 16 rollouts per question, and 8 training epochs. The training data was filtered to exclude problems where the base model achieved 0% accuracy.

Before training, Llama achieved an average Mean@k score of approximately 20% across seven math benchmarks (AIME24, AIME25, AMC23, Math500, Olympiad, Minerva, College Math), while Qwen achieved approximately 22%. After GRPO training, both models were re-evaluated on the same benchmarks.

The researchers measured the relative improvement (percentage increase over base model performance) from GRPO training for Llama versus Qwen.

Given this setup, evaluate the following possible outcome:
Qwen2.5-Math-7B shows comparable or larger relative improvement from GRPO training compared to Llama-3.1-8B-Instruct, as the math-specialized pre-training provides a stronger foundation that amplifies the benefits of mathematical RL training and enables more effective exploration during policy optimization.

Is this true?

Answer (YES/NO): YES